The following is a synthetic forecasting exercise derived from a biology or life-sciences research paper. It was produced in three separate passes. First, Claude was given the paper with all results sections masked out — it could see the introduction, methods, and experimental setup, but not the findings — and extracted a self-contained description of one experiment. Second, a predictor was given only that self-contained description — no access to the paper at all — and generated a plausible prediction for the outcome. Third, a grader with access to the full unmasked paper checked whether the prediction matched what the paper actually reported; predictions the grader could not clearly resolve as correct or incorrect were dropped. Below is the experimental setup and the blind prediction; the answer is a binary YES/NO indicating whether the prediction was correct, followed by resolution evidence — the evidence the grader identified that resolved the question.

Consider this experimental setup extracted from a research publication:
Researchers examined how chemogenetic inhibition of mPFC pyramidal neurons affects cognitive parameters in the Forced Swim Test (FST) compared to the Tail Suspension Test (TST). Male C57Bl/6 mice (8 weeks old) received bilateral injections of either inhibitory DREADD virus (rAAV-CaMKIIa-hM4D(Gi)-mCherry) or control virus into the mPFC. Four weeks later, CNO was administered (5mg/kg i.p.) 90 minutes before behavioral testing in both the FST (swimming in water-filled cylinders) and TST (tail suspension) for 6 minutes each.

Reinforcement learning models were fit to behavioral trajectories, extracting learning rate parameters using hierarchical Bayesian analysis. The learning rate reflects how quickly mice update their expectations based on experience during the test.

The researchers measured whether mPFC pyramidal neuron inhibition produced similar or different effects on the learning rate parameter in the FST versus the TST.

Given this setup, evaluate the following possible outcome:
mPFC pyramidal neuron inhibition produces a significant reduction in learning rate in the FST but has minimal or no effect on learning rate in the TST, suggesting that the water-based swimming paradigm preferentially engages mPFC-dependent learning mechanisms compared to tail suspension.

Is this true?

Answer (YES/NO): NO